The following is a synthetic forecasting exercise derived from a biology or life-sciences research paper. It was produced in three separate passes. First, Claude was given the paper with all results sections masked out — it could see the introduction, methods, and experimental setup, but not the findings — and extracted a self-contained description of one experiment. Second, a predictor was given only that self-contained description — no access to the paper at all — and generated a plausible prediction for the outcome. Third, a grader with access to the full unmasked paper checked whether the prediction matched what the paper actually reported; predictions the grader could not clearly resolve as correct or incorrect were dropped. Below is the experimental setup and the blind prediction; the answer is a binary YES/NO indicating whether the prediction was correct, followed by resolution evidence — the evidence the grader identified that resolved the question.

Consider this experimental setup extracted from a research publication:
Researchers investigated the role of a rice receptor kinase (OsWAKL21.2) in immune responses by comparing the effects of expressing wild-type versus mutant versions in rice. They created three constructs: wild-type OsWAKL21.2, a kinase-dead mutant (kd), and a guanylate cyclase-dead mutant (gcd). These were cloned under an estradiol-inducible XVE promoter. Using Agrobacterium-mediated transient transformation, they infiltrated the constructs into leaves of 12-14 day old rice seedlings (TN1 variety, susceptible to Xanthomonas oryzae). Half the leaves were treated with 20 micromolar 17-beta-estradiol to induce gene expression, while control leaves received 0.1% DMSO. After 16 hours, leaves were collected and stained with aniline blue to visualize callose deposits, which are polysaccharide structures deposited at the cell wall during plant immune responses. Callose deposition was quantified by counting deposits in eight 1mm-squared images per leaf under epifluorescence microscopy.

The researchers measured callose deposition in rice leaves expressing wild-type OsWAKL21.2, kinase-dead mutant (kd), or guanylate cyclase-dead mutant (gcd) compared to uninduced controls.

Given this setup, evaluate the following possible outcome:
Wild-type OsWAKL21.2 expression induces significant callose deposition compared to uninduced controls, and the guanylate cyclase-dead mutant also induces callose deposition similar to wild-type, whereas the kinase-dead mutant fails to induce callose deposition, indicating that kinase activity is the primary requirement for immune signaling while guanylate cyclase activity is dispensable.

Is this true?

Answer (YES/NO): YES